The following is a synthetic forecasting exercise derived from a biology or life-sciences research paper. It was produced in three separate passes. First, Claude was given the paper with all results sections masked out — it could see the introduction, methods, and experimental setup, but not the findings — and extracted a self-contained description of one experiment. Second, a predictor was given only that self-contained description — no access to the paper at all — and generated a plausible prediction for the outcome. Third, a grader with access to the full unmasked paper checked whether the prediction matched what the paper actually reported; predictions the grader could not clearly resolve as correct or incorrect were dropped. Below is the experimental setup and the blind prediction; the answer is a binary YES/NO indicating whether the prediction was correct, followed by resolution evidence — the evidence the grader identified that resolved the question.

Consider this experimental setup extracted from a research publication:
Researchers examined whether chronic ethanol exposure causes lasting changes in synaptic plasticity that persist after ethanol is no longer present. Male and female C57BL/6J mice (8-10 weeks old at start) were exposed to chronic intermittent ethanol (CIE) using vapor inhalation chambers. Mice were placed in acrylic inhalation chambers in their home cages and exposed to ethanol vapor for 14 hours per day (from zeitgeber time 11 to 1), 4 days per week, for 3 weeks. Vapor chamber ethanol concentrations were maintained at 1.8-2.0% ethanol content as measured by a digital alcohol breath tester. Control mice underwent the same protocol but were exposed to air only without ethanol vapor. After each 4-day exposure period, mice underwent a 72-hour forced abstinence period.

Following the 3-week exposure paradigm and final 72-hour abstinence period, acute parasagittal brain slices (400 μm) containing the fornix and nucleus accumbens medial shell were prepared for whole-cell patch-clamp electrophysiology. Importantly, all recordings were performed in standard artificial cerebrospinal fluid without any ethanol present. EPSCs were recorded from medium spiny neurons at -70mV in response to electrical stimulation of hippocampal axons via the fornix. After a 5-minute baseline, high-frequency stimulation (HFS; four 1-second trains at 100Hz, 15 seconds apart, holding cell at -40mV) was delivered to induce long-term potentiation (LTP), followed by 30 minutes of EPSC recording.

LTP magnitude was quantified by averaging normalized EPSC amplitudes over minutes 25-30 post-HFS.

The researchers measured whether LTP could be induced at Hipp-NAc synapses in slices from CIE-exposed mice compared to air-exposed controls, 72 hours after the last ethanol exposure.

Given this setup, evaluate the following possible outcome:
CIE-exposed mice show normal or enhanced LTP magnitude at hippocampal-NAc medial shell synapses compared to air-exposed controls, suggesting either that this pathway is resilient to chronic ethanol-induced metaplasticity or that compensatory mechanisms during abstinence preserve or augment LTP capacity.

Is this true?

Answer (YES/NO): NO